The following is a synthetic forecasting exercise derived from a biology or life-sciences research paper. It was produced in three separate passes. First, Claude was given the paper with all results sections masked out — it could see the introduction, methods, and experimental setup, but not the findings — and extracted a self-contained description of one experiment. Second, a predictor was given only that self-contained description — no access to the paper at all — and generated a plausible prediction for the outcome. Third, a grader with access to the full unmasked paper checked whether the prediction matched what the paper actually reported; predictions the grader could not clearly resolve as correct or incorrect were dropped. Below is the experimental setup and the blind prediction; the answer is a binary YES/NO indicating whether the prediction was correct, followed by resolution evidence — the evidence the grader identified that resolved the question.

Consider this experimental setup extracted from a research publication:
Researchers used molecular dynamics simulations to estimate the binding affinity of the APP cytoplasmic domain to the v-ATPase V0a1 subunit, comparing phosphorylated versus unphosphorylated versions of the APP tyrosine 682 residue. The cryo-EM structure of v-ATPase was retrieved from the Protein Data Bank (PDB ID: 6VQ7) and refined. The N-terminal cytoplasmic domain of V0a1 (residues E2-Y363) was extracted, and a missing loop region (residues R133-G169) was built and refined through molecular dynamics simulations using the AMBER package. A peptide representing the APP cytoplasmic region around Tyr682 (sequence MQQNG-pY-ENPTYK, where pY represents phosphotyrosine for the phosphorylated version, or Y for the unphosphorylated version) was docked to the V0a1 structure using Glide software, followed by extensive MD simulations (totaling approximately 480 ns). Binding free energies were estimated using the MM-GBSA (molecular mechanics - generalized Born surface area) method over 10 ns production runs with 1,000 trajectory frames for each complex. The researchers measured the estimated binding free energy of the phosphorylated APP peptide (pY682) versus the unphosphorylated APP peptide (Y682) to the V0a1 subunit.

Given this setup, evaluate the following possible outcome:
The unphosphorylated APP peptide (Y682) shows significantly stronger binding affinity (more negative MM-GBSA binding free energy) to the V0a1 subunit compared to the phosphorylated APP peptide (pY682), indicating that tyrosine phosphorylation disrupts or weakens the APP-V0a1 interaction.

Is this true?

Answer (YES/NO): NO